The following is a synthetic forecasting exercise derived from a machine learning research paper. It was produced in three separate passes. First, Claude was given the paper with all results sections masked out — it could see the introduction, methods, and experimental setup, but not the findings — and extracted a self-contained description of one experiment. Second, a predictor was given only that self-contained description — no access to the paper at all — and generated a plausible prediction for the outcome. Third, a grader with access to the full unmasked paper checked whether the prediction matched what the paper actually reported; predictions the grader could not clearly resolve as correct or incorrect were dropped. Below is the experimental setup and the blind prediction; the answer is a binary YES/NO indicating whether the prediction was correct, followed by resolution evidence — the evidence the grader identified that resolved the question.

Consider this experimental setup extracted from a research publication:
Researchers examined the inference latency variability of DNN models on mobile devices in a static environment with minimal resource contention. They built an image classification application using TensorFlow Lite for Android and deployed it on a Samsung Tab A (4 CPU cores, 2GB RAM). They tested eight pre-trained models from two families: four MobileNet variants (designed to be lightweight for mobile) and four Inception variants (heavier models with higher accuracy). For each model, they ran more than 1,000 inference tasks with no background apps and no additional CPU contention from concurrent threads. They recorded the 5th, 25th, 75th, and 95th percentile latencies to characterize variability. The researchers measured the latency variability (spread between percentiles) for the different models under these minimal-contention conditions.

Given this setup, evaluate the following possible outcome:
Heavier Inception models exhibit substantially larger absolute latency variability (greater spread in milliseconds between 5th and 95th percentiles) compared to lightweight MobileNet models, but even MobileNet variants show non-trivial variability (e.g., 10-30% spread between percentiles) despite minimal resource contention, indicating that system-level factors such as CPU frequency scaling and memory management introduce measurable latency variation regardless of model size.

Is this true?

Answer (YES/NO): NO